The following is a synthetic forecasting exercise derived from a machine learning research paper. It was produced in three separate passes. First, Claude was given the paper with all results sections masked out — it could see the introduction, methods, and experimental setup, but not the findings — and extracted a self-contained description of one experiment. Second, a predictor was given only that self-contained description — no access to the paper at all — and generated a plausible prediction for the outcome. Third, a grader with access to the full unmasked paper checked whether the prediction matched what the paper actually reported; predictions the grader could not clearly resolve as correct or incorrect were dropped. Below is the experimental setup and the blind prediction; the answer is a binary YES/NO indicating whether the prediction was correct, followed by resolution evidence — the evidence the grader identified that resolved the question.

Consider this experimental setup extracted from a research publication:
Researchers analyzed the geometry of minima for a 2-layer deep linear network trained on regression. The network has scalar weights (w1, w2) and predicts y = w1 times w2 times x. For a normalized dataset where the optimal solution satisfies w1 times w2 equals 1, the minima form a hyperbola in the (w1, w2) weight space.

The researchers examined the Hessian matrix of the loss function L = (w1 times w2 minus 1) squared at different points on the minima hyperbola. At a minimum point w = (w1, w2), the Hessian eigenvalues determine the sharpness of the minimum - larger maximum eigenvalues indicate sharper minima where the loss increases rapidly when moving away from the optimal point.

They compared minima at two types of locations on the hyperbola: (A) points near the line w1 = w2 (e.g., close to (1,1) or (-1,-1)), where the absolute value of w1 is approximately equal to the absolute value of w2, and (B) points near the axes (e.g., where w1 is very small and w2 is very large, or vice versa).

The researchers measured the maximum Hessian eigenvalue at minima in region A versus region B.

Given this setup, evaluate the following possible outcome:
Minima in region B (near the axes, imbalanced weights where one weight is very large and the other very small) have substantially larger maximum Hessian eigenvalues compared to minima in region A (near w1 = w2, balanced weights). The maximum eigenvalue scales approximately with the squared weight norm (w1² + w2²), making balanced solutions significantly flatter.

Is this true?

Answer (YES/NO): YES